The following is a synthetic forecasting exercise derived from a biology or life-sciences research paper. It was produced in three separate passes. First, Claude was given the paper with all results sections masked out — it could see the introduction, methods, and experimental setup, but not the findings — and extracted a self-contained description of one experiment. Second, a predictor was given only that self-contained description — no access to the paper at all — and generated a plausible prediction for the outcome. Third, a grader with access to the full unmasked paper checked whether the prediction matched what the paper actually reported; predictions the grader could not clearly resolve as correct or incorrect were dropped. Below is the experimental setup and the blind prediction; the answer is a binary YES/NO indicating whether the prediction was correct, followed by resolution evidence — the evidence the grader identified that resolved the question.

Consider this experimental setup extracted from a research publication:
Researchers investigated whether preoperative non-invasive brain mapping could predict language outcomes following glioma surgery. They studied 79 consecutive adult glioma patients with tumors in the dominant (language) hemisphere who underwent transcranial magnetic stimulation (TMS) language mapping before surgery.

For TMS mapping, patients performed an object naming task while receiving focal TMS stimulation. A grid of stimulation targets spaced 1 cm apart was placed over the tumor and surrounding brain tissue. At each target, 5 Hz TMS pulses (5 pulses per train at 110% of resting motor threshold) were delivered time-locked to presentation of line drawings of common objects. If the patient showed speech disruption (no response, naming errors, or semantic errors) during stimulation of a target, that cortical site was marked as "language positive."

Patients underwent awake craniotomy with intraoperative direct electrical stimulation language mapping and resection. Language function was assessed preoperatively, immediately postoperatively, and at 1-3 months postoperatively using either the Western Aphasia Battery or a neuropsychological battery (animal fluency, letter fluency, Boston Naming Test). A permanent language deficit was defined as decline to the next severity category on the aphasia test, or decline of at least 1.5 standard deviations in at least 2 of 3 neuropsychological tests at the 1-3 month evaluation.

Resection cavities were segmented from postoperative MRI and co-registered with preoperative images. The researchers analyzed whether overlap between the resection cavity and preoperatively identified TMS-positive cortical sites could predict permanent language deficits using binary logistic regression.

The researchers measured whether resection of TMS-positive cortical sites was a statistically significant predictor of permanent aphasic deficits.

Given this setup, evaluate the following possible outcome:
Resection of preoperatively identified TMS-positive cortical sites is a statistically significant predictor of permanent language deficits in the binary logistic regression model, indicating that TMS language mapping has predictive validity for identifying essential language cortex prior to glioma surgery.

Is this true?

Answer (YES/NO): NO